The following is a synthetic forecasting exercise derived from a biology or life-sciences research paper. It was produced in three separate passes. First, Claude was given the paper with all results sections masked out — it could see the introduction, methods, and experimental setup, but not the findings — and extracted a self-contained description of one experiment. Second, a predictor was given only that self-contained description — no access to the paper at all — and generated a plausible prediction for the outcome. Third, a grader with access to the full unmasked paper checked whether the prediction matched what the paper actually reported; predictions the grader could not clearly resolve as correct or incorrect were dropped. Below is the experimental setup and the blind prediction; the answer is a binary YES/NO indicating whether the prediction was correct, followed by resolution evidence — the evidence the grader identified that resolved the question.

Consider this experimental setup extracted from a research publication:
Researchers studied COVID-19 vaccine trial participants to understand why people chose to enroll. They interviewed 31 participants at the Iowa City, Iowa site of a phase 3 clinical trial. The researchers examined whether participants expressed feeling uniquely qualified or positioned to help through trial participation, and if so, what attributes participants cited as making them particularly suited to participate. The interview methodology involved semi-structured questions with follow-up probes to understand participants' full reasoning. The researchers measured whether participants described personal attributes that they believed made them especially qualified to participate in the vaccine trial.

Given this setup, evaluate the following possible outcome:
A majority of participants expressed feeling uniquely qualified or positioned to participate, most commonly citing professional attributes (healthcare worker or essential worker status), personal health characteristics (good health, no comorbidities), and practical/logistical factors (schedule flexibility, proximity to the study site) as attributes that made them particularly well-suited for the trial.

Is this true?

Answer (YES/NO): NO